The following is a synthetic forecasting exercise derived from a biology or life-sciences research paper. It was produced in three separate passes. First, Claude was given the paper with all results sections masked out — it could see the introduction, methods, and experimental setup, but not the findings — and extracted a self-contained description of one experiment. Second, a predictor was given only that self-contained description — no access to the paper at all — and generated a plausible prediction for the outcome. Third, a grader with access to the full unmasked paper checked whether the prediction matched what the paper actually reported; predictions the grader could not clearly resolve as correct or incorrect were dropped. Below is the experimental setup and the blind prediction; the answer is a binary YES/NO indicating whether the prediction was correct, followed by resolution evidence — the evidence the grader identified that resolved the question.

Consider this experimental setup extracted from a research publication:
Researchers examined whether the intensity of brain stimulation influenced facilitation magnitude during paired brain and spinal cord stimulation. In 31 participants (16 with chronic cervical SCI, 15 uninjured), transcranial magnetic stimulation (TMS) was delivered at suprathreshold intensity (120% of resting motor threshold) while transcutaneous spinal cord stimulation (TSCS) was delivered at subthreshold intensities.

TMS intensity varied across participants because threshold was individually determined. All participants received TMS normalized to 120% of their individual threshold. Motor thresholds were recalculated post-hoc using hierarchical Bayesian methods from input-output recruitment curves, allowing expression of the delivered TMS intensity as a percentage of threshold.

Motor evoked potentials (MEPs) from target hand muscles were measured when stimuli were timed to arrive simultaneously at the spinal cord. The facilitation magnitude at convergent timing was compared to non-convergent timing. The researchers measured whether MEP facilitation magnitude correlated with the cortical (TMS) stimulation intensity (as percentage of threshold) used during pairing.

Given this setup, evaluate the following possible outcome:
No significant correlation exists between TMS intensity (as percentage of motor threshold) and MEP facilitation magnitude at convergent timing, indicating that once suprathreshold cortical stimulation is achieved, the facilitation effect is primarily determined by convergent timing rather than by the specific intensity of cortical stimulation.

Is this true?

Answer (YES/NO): YES